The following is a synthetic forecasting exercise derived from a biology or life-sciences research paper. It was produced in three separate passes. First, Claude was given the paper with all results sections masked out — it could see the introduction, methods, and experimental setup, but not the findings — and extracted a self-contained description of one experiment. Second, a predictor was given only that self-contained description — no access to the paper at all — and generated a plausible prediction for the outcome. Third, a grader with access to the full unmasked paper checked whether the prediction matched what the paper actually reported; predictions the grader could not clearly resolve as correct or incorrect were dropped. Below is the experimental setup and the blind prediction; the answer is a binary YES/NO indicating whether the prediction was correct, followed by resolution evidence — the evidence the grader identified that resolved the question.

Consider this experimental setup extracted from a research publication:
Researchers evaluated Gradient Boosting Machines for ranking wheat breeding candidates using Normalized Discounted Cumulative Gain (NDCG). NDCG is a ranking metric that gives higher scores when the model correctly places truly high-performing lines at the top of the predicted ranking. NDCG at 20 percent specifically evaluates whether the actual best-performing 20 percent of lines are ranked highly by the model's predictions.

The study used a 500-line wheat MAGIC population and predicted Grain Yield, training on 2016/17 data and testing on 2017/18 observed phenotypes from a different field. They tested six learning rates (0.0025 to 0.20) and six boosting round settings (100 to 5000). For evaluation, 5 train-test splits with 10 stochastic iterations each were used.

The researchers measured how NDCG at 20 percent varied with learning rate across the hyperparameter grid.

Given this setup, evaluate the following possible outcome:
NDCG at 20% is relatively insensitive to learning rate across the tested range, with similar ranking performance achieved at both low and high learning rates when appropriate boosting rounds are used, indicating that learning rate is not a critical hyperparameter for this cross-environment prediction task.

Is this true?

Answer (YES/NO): NO